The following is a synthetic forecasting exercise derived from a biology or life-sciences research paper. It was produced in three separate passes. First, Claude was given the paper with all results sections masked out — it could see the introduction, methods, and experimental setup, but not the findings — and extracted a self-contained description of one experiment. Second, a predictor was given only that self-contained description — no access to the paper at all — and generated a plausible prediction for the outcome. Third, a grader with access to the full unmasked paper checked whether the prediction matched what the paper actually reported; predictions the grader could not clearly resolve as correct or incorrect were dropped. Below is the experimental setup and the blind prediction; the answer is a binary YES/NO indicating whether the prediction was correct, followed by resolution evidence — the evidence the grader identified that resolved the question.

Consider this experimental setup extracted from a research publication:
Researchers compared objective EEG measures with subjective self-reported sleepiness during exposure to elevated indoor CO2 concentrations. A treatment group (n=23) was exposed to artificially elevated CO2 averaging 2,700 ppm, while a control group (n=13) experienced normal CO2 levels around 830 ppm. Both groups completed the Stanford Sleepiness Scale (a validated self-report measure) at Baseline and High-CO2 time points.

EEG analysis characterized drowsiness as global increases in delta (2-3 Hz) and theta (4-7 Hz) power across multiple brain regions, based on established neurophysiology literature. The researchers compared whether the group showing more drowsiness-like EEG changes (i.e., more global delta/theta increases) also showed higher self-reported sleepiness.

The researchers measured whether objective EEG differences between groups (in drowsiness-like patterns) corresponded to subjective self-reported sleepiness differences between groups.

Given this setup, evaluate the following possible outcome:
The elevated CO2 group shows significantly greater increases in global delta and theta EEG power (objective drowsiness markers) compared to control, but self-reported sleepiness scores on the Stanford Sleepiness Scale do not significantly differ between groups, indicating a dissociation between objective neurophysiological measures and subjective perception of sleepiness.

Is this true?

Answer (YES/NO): NO